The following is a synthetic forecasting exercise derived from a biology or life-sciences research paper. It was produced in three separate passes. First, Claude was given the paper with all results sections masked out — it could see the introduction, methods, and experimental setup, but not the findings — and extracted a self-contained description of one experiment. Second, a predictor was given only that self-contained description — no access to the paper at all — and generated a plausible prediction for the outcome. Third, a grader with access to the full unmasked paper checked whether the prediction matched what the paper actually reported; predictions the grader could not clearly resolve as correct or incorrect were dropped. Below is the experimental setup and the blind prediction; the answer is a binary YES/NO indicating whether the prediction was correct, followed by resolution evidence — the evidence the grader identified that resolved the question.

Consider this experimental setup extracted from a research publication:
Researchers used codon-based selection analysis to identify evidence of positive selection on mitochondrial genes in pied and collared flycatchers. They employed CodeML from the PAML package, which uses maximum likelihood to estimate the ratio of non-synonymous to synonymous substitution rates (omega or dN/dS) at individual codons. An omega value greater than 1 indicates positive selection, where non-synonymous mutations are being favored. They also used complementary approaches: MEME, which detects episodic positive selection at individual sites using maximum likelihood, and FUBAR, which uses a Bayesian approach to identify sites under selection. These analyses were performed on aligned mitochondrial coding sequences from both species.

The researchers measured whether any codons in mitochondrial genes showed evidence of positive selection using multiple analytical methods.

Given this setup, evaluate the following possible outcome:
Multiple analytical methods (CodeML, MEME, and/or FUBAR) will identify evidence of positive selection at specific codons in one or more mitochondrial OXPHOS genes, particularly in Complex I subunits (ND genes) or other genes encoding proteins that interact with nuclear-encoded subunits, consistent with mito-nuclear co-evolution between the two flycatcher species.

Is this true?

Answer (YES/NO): YES